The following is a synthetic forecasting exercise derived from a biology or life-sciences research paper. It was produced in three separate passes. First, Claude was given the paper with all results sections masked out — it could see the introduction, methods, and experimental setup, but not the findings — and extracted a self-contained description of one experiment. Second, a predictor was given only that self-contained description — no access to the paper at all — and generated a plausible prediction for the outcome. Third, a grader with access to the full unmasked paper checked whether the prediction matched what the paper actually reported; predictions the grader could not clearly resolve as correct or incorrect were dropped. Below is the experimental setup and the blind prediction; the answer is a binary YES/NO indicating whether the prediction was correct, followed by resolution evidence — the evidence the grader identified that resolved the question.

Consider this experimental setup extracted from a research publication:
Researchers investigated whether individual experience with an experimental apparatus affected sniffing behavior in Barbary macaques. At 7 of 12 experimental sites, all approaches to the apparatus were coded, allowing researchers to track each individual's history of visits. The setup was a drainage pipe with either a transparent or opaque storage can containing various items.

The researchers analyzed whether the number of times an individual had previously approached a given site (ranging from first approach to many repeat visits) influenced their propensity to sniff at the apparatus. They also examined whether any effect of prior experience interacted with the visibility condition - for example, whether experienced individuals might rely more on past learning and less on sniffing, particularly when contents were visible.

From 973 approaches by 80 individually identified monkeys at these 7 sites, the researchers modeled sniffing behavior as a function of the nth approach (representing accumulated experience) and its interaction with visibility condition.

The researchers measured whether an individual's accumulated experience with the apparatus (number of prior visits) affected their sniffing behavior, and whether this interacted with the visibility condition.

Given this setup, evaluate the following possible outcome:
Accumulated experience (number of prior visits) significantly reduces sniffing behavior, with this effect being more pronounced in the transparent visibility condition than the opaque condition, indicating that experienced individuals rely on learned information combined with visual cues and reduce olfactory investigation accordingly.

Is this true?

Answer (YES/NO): NO